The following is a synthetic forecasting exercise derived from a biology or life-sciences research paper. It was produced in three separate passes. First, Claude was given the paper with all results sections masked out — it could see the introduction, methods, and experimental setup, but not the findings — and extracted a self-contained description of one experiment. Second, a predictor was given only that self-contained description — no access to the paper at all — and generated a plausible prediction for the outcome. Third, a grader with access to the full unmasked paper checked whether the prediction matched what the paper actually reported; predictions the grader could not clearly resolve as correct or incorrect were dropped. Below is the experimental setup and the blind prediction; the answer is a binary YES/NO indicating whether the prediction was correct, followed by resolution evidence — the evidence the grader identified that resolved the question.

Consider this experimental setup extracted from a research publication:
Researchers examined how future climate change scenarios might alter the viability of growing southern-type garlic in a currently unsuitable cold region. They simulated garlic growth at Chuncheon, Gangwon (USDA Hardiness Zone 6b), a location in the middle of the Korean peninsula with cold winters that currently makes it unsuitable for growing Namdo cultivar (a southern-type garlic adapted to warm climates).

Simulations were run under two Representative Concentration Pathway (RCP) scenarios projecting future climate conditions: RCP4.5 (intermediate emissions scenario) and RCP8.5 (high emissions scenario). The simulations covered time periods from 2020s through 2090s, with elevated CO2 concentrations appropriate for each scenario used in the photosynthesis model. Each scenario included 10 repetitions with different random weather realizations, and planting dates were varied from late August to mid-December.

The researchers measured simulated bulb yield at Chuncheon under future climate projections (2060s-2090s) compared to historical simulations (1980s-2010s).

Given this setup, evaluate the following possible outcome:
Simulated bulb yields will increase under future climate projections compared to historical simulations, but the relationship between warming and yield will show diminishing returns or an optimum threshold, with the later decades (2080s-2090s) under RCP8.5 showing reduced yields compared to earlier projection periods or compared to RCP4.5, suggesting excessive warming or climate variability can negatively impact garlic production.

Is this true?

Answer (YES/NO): NO